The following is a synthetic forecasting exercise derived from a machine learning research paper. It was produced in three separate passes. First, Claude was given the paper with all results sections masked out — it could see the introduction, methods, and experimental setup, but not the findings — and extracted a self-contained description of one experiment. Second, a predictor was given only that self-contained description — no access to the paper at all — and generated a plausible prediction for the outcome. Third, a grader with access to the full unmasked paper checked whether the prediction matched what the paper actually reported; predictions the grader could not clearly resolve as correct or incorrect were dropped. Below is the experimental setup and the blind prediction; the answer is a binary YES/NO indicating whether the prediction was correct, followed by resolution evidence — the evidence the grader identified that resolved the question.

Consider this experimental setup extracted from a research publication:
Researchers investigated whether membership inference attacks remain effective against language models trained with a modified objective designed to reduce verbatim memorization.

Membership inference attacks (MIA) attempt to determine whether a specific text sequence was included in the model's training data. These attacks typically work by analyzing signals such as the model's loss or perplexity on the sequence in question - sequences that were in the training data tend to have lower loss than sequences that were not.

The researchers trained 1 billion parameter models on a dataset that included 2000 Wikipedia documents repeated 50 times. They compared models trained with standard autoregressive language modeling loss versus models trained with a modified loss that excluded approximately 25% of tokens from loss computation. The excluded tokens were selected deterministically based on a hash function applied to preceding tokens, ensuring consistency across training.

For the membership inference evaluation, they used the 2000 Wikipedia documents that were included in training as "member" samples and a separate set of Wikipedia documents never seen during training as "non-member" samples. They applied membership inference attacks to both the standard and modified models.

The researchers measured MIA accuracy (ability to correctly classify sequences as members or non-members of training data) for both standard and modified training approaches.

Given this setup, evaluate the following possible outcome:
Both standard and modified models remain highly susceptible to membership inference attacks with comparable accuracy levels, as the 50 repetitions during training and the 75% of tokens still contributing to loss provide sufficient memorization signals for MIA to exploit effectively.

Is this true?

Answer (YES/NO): NO